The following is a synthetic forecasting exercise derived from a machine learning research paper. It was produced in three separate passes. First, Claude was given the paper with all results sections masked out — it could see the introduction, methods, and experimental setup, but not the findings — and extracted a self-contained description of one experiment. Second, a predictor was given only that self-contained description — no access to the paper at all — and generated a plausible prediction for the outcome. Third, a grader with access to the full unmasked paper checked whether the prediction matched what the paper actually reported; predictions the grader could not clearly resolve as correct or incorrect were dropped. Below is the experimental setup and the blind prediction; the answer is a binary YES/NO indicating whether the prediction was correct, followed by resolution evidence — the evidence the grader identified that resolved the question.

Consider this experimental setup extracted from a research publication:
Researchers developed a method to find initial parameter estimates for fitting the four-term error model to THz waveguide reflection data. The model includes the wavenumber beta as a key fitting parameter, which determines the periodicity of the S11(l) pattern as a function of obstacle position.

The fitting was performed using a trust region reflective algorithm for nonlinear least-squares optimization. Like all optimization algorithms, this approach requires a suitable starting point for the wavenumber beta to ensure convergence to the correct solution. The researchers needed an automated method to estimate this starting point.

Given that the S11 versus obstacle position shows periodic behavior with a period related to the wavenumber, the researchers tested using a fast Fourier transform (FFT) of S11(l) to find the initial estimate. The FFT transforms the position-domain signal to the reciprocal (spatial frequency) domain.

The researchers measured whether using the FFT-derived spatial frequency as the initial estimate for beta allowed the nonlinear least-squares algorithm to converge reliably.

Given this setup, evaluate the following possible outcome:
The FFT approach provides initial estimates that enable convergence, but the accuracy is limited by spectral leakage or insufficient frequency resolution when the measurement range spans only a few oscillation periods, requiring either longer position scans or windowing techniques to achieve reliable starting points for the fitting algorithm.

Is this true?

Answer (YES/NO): NO